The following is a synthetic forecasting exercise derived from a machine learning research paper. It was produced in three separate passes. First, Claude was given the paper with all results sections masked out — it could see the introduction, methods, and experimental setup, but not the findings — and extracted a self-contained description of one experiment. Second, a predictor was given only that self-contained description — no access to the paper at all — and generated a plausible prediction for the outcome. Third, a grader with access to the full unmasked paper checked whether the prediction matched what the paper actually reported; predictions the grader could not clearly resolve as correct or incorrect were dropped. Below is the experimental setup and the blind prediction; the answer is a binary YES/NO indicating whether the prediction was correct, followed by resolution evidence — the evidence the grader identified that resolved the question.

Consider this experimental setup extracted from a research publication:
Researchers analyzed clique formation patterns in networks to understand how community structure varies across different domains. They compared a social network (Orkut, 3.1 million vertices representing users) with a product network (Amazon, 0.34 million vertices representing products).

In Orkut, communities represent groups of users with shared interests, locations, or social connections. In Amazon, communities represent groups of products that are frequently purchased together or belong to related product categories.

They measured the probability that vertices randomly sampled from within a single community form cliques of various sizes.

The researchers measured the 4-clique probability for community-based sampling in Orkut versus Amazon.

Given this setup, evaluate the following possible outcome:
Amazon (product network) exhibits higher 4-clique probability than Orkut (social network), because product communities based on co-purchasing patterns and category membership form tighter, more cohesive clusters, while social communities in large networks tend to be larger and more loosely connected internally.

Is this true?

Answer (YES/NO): NO